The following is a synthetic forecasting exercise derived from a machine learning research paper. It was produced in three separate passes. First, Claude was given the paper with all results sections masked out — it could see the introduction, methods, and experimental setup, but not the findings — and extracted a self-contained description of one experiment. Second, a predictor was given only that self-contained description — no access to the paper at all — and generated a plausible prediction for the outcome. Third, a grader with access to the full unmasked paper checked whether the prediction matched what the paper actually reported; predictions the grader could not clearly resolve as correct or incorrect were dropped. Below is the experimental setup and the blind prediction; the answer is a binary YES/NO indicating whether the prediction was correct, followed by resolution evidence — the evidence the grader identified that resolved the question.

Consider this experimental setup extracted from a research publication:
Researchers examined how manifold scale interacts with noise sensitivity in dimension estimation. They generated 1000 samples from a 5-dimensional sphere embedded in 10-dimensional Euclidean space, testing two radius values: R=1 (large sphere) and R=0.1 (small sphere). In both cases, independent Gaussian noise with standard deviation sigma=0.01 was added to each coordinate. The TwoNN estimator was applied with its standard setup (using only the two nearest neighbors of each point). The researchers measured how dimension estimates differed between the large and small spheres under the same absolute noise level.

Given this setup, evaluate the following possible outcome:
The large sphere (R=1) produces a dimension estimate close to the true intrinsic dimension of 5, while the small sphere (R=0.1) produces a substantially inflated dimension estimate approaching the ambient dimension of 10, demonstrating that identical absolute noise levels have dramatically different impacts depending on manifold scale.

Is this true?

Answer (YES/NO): NO